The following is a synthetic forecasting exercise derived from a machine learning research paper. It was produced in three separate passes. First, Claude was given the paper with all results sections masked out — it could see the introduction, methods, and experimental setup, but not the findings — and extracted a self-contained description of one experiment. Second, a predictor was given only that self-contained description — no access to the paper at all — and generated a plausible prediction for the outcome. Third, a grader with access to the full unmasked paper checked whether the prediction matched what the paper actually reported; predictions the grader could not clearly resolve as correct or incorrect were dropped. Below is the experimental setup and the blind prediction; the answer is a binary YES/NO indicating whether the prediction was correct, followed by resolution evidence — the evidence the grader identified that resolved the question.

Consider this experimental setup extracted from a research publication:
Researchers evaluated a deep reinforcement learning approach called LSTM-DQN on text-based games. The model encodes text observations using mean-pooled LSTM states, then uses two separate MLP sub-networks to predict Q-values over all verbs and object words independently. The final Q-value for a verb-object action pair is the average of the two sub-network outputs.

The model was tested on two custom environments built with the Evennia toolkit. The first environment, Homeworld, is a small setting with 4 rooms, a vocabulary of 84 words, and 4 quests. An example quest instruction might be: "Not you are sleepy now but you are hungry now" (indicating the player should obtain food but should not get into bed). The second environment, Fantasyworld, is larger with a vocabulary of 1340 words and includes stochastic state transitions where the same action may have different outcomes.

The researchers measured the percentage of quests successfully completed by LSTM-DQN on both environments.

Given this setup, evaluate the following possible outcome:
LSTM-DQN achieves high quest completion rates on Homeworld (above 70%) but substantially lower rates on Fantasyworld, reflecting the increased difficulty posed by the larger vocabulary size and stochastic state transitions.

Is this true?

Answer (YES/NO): NO